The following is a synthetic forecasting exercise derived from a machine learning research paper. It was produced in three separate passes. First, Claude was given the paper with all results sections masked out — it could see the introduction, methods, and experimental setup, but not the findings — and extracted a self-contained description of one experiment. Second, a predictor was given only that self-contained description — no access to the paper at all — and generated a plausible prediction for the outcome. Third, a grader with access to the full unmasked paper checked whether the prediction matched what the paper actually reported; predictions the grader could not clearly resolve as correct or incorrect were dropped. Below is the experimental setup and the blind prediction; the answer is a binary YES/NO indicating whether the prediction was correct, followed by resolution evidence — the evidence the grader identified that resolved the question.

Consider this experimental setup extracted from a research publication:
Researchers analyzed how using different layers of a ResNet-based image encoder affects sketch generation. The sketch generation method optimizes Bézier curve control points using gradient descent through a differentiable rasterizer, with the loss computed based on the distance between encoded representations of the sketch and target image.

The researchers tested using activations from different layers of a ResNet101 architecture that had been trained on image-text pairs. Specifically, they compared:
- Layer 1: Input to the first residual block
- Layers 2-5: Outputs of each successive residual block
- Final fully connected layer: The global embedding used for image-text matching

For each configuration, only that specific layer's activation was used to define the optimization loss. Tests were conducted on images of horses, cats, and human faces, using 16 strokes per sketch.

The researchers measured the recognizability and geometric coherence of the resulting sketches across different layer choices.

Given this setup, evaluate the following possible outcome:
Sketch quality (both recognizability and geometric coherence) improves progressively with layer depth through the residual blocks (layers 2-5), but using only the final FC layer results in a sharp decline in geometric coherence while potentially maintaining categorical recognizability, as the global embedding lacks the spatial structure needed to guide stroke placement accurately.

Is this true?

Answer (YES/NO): NO